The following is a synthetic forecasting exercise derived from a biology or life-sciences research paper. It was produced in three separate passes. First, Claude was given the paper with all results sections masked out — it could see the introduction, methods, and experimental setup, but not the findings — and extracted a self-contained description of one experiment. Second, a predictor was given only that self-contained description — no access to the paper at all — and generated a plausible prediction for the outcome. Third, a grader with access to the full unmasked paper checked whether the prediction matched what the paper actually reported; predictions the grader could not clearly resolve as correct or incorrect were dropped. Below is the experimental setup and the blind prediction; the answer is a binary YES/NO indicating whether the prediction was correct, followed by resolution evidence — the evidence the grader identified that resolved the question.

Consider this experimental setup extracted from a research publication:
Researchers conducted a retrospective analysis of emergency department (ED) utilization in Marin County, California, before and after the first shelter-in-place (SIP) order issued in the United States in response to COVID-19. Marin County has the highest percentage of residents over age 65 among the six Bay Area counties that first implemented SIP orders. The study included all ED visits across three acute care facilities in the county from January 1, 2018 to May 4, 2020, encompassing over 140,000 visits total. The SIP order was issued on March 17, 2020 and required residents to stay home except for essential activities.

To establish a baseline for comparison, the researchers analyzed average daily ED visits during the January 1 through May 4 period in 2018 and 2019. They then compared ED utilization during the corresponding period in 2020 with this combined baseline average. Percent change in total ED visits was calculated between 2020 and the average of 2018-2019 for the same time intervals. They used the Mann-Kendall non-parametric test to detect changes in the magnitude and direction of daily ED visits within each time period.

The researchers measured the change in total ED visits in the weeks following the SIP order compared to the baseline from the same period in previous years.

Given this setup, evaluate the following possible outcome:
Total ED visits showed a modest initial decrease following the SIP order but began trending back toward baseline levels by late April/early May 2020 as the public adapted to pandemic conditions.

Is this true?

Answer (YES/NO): NO